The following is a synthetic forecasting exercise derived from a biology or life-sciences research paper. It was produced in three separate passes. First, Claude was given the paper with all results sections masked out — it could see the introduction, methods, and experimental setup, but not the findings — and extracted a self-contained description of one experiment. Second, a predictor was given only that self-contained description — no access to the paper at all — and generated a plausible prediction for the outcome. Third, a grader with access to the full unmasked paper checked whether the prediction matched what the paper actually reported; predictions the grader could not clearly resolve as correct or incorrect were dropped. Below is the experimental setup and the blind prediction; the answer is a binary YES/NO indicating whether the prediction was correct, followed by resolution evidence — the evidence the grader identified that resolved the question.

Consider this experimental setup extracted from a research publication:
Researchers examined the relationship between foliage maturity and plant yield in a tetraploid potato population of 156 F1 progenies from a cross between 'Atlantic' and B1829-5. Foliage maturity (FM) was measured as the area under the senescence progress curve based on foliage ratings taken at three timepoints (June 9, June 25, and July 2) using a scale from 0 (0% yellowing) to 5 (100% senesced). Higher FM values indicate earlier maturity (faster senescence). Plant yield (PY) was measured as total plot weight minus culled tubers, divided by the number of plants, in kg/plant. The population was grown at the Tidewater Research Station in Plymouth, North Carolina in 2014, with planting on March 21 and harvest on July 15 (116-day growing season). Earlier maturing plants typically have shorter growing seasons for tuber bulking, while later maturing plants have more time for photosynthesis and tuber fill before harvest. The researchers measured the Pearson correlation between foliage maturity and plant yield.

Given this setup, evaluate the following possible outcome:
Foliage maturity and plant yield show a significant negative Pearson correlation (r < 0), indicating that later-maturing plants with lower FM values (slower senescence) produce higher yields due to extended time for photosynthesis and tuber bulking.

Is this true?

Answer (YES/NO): YES